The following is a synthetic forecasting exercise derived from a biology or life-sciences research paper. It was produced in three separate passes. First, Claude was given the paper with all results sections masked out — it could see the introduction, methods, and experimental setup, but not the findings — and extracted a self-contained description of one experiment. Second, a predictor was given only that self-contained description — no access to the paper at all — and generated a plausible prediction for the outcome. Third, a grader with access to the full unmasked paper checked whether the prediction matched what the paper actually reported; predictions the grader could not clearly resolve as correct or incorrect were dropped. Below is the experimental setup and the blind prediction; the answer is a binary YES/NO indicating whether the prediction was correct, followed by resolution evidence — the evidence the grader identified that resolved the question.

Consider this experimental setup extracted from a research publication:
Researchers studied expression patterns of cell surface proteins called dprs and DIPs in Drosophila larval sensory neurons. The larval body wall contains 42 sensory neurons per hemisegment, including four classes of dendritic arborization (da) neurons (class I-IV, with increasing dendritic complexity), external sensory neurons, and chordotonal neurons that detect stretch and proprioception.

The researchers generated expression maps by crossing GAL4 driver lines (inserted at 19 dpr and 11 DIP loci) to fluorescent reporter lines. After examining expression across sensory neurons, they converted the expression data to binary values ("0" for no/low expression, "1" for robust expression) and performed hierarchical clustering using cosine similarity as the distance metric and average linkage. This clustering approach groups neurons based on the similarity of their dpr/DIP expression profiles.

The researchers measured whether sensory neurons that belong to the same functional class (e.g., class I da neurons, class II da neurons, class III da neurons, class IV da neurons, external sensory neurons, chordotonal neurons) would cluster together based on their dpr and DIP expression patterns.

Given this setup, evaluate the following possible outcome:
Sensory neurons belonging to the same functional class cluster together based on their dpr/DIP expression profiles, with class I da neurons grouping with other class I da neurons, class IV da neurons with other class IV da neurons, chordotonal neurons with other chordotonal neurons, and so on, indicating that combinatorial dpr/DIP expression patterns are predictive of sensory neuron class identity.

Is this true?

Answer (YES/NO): YES